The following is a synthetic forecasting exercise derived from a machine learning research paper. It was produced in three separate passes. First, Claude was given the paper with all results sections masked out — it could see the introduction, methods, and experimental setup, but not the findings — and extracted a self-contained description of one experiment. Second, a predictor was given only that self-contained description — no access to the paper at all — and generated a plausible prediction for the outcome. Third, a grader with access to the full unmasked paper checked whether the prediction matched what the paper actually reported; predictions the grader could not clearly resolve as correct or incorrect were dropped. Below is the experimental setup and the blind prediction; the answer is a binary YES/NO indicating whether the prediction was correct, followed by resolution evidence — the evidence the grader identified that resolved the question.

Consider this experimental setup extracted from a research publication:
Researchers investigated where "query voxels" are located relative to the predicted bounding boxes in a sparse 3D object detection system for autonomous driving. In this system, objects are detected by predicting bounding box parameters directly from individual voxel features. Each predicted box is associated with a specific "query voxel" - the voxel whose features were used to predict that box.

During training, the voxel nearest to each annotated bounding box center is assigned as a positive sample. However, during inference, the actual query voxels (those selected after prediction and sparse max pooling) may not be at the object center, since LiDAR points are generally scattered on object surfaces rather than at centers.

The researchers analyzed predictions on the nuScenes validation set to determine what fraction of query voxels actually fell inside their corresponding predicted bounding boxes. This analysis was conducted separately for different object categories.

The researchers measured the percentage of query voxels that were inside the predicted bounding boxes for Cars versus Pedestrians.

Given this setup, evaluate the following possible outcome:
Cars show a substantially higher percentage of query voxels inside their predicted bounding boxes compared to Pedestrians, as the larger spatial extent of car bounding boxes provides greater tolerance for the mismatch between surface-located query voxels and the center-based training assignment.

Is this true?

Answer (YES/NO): YES